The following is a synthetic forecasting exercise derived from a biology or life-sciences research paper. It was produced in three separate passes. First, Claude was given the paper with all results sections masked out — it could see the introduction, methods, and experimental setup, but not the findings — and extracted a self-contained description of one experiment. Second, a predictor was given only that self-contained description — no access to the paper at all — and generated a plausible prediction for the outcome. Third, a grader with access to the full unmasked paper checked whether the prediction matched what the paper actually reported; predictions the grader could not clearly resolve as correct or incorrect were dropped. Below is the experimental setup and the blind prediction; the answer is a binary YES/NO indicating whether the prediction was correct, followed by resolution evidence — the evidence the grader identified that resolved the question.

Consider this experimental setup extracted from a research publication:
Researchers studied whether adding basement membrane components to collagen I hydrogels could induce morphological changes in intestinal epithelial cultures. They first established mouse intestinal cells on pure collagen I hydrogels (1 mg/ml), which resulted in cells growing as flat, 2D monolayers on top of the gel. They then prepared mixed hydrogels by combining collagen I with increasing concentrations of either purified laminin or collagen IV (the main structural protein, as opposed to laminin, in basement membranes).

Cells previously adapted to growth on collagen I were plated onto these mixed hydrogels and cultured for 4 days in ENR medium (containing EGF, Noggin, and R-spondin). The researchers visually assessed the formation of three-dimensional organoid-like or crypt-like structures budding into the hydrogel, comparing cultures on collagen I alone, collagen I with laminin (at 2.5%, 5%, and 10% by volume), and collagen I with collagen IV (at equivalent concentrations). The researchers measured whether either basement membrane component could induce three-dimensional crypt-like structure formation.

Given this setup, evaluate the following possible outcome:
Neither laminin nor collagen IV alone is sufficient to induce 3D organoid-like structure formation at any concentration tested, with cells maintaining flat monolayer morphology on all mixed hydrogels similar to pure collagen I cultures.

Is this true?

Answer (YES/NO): NO